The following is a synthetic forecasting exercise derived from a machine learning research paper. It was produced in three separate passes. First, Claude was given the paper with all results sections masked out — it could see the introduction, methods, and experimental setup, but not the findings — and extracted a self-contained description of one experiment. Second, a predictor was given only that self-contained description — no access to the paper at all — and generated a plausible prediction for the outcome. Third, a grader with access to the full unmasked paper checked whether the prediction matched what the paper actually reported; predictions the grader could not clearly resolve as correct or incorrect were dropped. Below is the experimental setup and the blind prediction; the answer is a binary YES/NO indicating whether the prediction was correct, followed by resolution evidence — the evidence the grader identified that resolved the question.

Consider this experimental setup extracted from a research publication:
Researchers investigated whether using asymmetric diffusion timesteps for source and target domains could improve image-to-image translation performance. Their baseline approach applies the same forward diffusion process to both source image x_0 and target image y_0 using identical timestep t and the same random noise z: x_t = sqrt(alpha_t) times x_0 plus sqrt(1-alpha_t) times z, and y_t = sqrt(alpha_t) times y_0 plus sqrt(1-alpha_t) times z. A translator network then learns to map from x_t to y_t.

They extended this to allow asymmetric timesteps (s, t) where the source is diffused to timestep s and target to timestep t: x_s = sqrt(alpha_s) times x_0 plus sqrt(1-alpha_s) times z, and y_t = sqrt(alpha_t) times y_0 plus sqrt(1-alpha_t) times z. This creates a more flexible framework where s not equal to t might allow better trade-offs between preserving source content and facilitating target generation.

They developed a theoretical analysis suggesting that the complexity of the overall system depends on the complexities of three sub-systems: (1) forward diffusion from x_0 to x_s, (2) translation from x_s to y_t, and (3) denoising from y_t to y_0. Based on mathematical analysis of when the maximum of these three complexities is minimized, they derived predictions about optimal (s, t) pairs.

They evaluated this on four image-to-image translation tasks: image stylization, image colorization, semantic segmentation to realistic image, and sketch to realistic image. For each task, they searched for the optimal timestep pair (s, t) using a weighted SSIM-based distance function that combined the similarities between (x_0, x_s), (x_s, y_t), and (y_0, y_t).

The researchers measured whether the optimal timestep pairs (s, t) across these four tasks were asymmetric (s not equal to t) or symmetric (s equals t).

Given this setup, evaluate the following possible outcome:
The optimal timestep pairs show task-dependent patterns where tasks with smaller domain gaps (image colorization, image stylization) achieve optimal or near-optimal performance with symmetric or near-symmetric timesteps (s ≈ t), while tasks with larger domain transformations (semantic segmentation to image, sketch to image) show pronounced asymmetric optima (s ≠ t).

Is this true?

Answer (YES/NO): NO